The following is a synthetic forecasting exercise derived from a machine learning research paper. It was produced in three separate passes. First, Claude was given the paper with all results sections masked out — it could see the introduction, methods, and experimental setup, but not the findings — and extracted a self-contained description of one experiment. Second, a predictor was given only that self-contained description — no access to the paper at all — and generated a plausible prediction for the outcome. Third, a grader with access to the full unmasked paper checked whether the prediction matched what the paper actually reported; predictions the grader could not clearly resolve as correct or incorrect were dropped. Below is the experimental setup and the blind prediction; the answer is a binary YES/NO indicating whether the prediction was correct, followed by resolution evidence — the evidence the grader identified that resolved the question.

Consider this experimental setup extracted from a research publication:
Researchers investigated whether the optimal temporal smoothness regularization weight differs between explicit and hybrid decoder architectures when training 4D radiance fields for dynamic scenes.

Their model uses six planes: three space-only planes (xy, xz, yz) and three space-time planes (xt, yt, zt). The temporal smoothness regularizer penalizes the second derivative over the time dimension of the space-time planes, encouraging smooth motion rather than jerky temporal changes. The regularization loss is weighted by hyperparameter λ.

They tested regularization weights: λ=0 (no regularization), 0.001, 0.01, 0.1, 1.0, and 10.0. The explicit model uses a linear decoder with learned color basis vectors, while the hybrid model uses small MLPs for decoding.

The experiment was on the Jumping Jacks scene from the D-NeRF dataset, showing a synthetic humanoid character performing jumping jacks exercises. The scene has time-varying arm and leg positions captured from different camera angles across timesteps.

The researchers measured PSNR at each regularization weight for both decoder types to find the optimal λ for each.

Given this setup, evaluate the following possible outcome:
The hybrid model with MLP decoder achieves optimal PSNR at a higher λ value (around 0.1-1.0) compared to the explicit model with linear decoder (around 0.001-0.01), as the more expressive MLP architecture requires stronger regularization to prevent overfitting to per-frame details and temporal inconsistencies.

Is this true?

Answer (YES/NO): NO